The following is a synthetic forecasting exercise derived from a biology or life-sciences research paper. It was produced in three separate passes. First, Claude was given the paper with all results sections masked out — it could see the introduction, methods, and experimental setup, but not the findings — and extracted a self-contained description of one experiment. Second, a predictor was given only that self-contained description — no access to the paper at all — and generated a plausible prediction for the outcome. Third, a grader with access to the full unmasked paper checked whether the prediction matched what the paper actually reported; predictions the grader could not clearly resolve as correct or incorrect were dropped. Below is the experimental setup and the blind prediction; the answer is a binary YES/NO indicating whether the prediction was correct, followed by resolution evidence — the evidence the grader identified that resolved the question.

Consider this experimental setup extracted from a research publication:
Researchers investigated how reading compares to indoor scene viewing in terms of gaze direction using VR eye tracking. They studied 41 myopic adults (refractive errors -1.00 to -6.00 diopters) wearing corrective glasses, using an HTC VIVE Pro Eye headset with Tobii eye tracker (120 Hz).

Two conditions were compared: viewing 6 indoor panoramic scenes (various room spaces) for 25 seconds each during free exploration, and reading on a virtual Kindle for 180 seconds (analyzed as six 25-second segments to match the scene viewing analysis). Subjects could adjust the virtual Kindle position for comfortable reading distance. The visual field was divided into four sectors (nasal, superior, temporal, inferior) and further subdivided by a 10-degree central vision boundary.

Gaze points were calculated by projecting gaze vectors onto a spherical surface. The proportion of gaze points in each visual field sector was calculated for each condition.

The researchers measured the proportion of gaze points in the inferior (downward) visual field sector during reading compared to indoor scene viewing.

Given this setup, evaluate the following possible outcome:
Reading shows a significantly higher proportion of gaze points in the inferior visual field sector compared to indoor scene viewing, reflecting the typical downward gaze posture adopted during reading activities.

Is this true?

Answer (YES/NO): YES